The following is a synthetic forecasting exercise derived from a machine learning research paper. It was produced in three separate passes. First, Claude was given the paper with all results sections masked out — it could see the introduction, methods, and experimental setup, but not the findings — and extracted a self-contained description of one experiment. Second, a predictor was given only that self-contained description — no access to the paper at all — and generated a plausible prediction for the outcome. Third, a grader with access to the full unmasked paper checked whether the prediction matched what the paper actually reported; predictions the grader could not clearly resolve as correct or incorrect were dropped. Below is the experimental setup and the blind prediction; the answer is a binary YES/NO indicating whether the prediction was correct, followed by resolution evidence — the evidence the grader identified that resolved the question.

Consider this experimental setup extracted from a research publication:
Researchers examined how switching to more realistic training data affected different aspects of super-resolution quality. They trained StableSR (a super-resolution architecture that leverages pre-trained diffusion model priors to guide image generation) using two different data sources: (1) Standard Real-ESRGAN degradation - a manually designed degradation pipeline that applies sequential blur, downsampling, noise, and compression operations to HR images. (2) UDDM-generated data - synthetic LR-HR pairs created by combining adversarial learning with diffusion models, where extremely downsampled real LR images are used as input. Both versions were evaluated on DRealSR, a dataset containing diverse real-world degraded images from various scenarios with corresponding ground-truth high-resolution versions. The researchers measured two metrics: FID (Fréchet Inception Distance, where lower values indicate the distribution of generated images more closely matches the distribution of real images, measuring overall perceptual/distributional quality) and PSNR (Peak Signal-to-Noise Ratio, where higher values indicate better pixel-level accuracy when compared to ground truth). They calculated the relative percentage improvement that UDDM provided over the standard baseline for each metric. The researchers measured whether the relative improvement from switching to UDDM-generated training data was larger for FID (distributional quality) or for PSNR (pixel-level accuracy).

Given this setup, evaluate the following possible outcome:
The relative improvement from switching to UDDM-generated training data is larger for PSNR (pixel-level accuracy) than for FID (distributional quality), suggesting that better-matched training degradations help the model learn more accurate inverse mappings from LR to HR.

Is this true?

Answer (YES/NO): NO